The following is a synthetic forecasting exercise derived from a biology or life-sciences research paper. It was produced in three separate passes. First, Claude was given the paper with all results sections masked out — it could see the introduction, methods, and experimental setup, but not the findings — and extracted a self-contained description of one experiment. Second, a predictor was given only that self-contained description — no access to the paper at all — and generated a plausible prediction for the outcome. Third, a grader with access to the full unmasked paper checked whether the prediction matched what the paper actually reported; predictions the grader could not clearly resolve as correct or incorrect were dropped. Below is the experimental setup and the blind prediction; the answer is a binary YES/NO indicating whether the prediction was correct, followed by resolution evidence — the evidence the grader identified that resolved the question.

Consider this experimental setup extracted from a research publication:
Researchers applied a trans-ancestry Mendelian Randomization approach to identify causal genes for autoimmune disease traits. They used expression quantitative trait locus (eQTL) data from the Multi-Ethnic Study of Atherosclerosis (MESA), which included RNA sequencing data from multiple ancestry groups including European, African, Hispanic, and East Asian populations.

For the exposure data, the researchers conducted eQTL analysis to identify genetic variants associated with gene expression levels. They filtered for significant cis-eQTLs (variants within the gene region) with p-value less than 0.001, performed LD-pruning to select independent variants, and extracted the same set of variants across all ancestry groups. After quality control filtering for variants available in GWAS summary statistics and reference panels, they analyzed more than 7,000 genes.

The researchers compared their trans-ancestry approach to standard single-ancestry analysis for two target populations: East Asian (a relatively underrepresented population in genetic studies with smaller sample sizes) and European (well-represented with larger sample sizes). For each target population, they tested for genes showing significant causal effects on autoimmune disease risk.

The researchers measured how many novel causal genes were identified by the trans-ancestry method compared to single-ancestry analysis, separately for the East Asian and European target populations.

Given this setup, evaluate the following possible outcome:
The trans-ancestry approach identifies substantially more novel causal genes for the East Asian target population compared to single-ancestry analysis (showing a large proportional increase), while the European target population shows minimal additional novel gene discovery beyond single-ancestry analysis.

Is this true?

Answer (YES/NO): YES